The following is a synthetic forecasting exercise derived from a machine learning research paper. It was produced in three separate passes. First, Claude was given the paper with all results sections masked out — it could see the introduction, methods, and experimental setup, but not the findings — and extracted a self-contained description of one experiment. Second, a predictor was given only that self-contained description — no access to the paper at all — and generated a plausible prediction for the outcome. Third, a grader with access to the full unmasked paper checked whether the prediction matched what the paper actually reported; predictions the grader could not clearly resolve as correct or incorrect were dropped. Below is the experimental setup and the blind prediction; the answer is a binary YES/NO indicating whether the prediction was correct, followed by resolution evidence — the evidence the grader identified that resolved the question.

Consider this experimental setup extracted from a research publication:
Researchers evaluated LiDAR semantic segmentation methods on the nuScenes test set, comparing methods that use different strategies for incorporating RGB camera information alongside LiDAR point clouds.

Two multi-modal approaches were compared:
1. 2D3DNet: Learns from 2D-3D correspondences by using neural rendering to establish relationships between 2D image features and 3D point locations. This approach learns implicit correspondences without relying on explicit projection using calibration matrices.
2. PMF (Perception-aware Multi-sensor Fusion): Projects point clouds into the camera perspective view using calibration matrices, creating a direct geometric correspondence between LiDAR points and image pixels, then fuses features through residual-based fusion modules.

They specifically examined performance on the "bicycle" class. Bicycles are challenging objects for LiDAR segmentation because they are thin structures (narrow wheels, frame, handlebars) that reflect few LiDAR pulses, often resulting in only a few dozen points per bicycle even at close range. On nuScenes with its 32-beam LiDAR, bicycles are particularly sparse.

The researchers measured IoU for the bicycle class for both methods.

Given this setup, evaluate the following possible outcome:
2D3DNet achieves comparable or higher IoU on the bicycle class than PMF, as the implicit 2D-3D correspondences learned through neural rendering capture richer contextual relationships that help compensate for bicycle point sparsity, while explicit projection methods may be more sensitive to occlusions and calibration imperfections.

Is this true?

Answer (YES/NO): YES